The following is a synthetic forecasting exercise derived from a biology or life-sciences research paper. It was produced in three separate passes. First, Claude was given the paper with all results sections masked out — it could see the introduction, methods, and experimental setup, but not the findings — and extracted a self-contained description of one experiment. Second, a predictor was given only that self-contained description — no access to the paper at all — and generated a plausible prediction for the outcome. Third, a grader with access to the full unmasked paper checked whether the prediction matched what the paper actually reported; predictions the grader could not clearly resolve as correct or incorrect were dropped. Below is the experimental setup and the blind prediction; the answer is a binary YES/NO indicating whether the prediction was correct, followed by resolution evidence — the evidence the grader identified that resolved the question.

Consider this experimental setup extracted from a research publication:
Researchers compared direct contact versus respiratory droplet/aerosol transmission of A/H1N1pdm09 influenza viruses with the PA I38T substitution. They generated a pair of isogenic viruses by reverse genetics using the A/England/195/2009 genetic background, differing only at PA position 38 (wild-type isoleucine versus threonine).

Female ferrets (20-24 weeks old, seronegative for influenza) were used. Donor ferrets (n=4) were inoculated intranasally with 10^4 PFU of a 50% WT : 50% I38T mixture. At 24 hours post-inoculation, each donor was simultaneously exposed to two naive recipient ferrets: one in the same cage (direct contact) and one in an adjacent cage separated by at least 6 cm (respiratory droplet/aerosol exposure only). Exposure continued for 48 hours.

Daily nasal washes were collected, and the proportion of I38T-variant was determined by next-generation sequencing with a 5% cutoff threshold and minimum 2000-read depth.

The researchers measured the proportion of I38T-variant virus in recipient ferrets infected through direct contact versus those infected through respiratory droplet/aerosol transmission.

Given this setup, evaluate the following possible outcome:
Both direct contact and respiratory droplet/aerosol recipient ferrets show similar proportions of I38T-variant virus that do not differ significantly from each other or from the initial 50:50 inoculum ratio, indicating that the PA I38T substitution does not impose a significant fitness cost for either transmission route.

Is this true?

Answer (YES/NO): NO